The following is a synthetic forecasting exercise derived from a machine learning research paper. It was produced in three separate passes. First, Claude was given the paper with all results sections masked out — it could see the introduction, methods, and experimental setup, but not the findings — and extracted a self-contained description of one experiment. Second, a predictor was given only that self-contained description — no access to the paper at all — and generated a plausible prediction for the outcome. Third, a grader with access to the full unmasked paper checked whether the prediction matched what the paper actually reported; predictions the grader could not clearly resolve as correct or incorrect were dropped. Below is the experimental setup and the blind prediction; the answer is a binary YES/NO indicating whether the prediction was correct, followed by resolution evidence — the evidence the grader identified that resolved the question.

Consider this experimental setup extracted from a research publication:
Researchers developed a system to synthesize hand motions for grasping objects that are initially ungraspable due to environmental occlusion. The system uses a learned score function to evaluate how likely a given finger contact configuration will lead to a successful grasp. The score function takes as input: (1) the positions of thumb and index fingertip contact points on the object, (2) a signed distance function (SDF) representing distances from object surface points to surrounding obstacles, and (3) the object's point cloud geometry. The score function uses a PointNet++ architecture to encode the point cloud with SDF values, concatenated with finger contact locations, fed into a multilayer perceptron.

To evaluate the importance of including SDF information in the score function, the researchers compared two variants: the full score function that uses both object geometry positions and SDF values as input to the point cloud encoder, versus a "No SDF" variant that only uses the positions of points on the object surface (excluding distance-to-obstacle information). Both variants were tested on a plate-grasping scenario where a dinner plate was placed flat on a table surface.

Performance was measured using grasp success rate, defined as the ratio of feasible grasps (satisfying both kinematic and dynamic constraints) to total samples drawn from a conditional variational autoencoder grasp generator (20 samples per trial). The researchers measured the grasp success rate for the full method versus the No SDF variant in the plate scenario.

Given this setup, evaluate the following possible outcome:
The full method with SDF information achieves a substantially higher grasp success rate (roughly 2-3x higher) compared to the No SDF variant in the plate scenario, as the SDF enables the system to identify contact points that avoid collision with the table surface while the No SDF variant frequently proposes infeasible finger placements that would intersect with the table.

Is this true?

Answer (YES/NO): NO